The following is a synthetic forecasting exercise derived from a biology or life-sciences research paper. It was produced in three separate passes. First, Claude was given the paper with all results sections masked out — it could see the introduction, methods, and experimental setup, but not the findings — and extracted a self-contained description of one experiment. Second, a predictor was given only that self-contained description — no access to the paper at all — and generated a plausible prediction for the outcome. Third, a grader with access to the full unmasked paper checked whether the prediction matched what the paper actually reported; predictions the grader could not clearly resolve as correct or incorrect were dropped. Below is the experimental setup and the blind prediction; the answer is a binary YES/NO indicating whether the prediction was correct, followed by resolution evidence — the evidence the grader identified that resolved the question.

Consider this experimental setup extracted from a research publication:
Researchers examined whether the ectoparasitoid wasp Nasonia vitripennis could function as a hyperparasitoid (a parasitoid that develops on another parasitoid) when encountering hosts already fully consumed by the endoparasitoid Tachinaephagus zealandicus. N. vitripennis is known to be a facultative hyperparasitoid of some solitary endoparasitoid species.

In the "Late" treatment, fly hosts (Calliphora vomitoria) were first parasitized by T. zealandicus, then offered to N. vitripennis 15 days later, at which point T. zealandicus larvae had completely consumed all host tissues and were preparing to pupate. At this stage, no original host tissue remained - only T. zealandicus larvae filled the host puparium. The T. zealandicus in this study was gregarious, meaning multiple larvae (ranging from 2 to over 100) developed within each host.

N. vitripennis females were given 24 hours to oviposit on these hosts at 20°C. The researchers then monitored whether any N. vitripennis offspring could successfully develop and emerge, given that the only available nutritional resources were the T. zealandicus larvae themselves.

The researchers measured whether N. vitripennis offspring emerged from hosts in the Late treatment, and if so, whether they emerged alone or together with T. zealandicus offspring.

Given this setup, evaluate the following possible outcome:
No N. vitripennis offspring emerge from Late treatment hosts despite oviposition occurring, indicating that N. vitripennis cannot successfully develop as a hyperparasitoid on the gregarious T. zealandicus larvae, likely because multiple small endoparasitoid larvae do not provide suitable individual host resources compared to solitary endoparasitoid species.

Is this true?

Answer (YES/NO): NO